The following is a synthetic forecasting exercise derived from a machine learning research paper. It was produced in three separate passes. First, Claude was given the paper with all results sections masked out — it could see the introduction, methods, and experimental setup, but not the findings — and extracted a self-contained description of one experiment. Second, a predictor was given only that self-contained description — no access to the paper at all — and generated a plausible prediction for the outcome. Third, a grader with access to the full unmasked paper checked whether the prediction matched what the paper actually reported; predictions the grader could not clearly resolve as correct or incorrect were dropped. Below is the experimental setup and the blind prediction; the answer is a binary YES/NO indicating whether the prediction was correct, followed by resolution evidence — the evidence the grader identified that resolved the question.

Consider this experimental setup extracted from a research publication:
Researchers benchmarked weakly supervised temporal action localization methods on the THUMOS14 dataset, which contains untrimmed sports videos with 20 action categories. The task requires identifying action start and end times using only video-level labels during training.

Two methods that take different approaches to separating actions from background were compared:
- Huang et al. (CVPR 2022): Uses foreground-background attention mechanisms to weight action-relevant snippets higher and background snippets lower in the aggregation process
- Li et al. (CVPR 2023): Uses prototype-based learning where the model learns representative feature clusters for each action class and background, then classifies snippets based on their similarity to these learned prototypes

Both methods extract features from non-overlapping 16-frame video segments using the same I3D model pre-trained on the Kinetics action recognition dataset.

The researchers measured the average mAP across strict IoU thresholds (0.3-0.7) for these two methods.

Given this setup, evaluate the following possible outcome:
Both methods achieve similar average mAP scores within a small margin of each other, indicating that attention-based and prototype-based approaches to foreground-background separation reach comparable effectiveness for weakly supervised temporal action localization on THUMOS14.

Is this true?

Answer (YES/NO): YES